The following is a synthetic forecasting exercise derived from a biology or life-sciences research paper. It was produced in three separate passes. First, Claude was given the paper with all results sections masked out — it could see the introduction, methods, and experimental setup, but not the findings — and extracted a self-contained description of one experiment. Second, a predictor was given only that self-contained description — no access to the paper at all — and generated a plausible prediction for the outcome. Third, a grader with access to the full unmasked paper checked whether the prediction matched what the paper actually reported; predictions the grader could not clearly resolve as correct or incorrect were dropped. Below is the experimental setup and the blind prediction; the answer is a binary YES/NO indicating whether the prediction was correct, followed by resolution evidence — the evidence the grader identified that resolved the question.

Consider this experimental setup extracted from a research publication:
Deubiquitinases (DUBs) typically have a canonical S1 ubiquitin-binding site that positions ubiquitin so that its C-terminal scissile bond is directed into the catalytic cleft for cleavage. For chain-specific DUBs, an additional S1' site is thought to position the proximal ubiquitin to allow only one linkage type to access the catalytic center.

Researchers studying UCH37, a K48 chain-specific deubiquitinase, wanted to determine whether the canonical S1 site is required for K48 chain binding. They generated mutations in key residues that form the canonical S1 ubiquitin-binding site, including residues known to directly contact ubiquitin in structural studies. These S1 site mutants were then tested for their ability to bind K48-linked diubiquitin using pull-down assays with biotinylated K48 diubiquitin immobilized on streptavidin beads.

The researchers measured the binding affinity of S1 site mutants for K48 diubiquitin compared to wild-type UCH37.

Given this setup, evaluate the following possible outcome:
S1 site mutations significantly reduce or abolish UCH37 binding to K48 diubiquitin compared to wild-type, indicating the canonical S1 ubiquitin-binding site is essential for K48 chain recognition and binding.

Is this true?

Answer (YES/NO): NO